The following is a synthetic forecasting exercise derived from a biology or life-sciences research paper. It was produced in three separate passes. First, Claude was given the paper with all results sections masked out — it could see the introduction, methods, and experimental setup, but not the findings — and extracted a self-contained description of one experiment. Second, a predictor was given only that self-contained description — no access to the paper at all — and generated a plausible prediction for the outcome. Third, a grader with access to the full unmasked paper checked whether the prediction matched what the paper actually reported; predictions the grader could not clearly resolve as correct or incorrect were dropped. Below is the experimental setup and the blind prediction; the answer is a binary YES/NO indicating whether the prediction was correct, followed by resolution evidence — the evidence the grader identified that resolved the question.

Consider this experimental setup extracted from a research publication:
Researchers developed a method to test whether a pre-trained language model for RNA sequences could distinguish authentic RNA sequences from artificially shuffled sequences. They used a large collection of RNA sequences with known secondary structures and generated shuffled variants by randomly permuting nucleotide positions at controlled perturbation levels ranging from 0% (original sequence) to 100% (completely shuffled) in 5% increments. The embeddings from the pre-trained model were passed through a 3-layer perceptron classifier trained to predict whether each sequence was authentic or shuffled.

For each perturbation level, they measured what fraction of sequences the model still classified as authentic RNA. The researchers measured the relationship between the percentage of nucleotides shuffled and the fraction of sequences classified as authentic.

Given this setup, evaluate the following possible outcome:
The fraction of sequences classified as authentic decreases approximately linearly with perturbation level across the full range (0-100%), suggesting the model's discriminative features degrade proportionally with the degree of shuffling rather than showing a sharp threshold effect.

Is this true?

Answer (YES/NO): NO